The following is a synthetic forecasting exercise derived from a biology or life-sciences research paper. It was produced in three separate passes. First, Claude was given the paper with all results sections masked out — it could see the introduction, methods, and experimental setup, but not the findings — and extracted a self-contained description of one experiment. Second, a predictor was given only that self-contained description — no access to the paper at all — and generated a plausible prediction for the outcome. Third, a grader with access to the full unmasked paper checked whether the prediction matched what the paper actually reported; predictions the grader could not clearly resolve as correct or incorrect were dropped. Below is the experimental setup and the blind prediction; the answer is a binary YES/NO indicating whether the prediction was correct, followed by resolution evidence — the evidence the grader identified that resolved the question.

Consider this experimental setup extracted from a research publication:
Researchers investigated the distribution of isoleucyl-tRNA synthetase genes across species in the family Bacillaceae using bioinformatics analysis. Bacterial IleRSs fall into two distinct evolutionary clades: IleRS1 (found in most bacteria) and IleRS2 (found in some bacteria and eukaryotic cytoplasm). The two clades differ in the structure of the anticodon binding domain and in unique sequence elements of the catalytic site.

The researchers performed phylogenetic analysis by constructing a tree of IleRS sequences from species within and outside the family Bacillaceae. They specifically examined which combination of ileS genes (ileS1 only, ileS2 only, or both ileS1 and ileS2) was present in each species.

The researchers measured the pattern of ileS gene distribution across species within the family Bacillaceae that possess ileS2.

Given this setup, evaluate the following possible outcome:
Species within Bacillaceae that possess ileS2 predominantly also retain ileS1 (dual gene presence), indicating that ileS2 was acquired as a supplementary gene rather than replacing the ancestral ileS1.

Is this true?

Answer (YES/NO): YES